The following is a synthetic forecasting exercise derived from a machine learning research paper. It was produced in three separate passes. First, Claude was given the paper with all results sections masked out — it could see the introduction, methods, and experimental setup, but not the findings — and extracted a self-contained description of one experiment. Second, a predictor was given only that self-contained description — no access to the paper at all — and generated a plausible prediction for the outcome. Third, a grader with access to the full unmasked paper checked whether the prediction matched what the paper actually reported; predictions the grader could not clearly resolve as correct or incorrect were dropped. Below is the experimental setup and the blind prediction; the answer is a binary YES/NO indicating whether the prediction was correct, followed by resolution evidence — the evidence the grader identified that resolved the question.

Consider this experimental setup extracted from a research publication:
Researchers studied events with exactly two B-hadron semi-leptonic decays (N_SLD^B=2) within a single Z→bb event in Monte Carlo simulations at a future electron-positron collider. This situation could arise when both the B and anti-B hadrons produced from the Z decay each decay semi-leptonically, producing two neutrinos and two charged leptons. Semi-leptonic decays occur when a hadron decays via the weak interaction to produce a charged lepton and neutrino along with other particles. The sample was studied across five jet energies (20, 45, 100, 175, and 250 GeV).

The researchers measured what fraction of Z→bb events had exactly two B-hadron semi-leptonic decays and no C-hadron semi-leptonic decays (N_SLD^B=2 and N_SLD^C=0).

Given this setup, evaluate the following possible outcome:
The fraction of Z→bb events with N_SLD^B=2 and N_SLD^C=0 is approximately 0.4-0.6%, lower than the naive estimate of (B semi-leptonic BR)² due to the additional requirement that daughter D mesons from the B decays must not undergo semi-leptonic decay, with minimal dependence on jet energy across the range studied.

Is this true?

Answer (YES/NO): NO